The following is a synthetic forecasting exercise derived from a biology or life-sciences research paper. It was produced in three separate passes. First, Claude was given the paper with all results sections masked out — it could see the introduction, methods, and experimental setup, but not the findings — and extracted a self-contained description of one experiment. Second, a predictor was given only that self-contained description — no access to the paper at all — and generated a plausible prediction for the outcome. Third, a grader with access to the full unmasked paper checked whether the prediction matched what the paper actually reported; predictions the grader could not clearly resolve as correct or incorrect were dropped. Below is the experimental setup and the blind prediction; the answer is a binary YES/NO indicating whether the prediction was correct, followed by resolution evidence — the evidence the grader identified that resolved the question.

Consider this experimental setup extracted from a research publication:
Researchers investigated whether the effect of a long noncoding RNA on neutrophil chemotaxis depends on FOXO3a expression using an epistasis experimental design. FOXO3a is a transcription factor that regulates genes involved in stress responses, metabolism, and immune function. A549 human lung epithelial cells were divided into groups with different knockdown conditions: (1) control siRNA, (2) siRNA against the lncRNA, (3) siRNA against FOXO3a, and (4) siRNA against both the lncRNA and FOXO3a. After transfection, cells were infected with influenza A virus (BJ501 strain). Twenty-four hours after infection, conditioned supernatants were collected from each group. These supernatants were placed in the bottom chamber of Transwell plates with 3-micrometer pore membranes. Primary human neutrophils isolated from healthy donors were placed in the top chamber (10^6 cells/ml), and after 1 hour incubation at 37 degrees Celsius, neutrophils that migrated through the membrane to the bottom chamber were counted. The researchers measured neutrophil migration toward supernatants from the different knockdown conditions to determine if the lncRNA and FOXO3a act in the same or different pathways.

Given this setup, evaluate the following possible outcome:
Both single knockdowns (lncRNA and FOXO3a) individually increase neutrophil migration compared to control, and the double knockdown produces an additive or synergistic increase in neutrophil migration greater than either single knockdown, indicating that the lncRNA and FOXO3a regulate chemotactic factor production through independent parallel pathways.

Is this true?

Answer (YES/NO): NO